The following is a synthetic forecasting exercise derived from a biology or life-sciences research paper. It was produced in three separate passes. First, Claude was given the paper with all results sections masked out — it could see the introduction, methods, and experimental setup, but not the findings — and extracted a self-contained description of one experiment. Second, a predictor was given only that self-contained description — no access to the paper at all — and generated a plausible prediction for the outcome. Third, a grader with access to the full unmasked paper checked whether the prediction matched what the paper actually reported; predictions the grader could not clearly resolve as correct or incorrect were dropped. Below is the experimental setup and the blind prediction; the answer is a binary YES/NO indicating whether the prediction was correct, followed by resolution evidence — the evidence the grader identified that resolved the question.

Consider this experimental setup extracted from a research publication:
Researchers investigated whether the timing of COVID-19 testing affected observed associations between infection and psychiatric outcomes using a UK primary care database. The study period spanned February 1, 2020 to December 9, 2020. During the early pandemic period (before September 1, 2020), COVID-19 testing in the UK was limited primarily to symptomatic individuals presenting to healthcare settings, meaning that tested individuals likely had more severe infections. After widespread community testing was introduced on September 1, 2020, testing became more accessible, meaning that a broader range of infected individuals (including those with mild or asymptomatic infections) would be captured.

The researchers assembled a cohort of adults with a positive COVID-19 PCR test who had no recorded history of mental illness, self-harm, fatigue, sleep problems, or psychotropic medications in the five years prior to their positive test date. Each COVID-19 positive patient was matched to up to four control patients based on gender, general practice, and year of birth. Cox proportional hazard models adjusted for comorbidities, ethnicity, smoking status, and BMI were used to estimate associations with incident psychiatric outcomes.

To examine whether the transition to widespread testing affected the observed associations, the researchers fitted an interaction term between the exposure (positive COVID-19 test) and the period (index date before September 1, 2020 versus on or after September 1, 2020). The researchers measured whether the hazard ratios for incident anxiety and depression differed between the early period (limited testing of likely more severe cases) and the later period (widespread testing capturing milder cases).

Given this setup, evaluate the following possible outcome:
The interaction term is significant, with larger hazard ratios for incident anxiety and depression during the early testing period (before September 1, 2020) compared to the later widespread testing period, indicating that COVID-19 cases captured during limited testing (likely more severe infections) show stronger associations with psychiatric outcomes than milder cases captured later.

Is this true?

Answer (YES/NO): YES